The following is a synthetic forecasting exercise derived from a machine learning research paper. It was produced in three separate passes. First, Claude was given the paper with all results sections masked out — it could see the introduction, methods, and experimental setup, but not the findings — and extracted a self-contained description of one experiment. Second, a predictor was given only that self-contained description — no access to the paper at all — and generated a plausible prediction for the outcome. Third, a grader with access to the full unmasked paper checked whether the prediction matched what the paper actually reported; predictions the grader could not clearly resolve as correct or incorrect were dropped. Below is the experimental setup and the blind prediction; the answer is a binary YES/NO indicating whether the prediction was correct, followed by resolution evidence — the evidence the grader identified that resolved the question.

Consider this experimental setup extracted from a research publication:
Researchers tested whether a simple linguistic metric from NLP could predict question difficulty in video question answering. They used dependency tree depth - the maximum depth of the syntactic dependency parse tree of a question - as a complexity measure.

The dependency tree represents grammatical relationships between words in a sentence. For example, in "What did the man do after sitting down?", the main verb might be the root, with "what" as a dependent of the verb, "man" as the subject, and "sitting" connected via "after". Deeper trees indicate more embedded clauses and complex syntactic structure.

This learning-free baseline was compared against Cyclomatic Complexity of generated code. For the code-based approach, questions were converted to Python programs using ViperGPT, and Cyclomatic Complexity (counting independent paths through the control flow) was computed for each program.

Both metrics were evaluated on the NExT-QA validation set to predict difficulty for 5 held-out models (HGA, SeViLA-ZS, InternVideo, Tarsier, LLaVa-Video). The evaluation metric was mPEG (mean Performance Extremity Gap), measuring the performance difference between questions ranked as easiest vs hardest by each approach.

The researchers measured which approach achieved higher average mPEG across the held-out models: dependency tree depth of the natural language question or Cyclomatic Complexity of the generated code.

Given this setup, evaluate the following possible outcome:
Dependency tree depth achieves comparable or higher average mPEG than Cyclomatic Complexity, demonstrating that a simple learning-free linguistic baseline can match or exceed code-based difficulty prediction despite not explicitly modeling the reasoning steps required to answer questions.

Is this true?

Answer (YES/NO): NO